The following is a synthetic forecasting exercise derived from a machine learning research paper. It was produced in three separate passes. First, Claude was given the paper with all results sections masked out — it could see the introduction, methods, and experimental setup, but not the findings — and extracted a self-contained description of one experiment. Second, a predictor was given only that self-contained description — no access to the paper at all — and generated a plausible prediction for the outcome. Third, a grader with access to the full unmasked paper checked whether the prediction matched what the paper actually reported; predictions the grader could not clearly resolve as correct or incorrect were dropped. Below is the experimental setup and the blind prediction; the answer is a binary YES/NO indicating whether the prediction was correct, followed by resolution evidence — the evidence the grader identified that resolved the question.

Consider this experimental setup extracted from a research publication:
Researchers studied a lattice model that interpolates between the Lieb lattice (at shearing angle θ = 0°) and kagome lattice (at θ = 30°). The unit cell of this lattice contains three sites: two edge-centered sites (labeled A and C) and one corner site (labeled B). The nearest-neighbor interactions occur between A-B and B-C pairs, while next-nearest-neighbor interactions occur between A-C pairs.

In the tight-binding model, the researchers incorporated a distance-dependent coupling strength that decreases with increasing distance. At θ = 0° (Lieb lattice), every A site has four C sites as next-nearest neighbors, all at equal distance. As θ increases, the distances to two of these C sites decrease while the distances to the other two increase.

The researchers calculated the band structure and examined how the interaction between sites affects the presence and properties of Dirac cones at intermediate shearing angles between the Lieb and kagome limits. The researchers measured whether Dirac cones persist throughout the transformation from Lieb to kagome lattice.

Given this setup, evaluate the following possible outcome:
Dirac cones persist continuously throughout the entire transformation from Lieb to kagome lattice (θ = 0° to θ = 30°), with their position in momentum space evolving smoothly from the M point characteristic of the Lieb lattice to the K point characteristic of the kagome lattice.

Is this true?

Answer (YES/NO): NO